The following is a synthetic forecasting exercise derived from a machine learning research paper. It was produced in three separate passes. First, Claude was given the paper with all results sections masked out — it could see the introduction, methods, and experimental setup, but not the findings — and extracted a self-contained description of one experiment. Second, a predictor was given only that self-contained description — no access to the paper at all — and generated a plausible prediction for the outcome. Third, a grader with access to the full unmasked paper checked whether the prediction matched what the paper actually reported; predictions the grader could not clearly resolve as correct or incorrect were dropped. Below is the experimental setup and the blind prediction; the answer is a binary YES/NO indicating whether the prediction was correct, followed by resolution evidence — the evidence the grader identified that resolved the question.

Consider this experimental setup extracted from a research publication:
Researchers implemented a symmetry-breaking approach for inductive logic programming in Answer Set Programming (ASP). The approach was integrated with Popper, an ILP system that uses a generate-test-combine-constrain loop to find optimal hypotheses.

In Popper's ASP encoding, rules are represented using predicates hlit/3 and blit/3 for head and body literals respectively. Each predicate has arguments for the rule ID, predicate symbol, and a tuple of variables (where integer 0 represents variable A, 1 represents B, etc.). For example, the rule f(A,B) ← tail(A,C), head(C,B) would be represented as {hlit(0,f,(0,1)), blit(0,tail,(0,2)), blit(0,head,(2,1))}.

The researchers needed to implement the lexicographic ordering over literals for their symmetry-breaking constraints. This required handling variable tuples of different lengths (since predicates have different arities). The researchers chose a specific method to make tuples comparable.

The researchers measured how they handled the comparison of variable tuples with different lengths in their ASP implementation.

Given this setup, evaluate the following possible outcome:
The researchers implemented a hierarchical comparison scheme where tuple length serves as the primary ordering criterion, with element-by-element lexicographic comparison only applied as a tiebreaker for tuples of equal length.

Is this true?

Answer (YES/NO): NO